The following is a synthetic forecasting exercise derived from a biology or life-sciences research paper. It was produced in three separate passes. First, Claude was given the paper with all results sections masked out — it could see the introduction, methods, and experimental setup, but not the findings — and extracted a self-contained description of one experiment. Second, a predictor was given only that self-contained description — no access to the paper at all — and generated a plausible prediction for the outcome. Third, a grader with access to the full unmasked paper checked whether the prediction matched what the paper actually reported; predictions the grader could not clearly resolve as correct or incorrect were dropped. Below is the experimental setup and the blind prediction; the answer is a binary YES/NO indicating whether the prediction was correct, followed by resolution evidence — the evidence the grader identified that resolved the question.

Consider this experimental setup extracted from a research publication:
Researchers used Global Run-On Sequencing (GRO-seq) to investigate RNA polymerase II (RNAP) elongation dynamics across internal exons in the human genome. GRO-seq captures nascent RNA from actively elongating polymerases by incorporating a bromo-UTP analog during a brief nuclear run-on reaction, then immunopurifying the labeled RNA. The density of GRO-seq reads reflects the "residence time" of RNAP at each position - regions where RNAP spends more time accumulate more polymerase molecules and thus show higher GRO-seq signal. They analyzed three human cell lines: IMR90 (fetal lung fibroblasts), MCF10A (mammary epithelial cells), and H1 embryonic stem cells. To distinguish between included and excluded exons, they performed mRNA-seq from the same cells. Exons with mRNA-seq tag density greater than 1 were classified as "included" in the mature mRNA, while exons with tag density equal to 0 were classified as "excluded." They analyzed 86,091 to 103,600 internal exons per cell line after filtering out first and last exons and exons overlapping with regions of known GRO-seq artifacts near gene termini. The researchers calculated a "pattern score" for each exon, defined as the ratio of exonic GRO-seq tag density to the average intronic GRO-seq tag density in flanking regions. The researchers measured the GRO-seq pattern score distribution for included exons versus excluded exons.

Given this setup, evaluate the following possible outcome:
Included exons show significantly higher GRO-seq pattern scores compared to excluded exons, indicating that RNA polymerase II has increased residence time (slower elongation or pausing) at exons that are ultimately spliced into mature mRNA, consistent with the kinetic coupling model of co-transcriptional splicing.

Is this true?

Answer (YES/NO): YES